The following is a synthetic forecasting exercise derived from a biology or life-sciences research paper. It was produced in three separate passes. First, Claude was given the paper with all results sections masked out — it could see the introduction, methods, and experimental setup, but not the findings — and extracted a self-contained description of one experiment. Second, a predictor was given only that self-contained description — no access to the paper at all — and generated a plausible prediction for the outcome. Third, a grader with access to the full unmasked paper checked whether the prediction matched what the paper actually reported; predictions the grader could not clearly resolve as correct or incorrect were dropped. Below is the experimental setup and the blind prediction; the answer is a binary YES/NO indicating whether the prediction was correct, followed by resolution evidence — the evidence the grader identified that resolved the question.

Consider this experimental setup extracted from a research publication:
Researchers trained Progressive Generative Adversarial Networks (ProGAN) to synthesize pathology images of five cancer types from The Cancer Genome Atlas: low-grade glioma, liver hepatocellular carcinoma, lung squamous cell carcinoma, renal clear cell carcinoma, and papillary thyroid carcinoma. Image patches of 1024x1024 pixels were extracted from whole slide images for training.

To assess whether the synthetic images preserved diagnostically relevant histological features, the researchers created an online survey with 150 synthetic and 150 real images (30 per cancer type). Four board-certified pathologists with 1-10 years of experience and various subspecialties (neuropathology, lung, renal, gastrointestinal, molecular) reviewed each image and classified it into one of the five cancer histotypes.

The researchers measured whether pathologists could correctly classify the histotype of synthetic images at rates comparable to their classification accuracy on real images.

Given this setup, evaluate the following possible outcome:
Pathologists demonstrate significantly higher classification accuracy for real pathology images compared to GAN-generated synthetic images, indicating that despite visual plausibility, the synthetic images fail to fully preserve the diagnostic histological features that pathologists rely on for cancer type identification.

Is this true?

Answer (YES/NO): NO